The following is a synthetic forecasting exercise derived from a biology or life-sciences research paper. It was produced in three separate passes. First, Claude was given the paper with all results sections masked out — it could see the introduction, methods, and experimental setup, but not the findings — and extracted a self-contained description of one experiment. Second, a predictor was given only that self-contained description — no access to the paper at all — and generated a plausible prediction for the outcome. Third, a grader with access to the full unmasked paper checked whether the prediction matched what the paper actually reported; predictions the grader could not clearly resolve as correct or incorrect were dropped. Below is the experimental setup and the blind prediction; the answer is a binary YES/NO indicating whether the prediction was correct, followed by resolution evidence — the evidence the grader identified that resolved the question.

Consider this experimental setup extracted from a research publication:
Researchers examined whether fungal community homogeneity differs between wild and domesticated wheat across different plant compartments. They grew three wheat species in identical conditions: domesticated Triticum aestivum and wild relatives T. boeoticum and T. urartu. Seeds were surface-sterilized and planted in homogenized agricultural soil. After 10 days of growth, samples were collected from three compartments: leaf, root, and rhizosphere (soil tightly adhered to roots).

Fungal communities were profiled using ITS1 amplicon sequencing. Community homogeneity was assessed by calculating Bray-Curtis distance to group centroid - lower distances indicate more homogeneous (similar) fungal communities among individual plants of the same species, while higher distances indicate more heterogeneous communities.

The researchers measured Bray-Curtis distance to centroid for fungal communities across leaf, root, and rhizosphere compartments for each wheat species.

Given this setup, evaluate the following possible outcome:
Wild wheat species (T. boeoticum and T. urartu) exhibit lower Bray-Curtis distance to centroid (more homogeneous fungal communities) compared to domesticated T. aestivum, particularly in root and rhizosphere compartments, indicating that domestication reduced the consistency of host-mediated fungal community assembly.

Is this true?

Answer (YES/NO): NO